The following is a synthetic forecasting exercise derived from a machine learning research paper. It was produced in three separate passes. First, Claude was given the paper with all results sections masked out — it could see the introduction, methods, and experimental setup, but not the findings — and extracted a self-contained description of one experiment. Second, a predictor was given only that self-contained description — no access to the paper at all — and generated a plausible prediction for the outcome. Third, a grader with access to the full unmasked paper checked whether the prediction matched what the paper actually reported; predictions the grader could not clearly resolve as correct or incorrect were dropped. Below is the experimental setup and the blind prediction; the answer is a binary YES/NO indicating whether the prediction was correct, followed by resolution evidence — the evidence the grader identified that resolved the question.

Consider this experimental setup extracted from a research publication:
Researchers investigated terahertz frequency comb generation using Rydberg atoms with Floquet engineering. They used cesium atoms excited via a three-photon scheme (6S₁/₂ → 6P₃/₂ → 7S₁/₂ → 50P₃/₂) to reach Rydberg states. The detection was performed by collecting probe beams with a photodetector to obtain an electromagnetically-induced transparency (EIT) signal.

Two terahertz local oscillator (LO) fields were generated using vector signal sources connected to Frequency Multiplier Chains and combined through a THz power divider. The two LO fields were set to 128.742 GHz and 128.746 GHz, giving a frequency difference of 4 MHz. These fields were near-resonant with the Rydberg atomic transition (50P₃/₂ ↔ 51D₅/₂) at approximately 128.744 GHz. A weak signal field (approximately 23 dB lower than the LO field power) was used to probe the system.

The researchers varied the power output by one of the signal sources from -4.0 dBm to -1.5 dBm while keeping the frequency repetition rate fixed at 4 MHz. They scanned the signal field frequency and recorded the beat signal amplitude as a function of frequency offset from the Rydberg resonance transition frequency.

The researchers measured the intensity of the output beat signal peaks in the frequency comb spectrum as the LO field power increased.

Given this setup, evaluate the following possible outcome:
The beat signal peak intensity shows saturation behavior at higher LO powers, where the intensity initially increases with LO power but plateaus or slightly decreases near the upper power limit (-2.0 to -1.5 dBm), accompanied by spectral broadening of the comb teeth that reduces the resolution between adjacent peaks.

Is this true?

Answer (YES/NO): NO